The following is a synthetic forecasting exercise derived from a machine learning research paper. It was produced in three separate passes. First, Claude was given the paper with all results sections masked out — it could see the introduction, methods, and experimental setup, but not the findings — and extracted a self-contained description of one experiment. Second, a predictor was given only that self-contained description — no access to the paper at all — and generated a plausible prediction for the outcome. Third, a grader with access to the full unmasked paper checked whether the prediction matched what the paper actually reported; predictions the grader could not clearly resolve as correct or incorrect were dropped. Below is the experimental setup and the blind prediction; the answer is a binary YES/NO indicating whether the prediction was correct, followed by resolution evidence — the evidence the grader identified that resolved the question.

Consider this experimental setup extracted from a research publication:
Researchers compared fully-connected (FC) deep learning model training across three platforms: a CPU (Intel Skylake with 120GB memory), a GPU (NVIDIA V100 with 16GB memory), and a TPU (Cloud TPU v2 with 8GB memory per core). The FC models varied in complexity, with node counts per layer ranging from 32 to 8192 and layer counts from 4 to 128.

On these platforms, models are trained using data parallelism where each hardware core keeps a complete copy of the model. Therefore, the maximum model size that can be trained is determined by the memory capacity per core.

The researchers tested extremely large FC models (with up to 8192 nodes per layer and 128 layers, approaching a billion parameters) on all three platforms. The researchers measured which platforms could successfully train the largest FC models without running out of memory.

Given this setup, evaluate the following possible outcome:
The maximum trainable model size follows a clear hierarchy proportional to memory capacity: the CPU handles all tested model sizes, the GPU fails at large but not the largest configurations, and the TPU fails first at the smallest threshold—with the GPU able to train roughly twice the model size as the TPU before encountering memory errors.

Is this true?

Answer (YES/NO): YES